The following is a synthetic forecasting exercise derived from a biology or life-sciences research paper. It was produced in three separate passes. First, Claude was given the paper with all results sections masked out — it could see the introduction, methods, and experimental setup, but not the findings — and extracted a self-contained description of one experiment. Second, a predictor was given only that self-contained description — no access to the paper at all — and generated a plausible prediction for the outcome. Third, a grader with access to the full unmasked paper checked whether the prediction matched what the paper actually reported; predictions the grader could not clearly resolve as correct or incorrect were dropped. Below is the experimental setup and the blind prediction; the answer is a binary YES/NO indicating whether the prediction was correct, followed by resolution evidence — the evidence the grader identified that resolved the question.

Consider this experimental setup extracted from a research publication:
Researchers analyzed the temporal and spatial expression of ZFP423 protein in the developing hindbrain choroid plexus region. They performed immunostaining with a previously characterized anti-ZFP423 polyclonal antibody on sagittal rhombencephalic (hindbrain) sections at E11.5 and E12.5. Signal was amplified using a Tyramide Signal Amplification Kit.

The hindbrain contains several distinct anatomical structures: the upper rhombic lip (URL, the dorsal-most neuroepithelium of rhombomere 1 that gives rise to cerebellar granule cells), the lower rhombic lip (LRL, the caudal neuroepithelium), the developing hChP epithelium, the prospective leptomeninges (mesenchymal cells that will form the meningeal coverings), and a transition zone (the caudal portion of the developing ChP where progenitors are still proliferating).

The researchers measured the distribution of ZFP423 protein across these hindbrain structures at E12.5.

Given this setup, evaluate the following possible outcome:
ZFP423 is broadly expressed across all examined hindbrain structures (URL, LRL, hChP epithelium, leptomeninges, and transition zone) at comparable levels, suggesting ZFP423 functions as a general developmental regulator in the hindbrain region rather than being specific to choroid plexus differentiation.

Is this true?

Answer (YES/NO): NO